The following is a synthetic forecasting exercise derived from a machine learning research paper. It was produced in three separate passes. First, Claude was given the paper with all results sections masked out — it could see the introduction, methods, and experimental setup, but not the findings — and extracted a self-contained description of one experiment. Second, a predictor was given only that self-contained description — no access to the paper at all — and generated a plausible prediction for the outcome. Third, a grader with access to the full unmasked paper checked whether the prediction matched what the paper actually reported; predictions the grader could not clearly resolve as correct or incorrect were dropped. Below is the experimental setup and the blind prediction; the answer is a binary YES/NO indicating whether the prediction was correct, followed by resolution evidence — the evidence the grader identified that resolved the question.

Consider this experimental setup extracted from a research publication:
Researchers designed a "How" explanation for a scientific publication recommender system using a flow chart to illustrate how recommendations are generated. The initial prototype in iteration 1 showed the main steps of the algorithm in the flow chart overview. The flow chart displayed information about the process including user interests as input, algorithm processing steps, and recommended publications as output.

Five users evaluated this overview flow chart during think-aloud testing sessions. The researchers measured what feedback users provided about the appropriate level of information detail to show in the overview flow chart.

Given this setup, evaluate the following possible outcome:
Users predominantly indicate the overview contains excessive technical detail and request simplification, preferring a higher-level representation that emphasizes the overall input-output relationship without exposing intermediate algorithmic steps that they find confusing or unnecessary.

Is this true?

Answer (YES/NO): YES